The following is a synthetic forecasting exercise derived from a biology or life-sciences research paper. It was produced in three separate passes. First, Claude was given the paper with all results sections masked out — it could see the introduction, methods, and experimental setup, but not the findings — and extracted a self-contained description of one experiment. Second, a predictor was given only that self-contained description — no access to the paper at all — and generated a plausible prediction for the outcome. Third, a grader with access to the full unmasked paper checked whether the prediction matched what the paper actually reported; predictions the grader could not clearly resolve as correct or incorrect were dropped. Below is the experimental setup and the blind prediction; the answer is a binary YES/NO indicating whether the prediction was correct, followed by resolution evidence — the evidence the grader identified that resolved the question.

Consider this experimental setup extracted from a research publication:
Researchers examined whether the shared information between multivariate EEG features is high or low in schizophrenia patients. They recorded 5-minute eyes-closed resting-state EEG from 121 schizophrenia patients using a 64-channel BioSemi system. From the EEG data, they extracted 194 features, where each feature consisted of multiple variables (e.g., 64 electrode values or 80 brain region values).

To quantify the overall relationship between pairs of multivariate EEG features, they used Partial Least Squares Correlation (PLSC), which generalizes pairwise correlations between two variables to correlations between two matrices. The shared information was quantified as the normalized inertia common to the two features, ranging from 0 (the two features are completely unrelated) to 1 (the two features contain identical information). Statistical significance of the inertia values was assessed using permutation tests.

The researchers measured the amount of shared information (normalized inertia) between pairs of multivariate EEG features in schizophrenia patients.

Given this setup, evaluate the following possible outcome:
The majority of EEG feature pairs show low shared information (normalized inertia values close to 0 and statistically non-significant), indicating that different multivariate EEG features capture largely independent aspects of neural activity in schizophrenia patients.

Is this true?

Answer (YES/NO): NO